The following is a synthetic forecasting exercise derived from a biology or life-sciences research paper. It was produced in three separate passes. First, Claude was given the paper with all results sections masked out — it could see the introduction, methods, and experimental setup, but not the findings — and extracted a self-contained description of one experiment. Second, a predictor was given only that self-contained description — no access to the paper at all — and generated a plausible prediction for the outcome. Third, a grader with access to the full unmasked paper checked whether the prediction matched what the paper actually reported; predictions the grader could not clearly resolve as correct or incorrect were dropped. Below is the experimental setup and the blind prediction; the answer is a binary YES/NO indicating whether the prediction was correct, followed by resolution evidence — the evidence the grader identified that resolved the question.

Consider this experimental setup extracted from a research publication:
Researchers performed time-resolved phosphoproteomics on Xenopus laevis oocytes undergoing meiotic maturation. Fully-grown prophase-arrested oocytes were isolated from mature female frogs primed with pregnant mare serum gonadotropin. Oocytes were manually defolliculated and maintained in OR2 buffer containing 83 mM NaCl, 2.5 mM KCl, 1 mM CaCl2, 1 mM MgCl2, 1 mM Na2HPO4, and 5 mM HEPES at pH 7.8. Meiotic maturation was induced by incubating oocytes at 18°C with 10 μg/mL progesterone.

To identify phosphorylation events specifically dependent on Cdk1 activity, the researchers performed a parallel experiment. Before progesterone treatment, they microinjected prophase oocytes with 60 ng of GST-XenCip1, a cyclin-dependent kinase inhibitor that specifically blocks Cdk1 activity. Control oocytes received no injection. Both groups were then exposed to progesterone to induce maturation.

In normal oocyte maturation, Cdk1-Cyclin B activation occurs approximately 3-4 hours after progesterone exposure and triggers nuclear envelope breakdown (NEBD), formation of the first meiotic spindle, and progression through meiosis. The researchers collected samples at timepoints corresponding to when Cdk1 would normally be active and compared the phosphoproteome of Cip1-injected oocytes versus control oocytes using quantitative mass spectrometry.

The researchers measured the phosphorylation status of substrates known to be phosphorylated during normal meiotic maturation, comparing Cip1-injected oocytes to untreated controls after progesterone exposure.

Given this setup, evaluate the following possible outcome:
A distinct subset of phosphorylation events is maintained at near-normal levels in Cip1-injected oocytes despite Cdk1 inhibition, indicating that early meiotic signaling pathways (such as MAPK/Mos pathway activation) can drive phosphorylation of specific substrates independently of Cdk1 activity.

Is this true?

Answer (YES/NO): NO